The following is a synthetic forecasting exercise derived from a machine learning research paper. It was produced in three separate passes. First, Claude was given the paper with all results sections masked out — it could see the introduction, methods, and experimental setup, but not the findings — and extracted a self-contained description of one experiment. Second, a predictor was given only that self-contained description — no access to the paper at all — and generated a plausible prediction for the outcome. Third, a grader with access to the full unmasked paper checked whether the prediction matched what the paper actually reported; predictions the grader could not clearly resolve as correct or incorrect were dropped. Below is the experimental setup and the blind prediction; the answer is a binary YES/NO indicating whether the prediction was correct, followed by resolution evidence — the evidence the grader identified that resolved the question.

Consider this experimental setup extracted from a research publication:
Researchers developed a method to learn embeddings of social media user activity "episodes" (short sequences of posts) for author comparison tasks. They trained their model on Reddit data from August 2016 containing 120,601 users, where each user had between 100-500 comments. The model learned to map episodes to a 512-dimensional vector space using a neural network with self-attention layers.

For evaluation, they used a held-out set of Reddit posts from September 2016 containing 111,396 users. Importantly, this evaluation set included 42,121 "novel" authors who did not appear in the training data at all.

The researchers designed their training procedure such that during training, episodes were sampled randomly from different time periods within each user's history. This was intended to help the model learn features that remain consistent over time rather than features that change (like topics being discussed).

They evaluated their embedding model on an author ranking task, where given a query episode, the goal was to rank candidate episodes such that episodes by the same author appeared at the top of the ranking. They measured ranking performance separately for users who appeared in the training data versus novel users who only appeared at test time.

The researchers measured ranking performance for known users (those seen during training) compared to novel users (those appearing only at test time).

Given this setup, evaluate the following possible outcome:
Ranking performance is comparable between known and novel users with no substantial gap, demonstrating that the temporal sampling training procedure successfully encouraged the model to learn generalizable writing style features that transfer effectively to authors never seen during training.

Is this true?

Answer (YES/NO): YES